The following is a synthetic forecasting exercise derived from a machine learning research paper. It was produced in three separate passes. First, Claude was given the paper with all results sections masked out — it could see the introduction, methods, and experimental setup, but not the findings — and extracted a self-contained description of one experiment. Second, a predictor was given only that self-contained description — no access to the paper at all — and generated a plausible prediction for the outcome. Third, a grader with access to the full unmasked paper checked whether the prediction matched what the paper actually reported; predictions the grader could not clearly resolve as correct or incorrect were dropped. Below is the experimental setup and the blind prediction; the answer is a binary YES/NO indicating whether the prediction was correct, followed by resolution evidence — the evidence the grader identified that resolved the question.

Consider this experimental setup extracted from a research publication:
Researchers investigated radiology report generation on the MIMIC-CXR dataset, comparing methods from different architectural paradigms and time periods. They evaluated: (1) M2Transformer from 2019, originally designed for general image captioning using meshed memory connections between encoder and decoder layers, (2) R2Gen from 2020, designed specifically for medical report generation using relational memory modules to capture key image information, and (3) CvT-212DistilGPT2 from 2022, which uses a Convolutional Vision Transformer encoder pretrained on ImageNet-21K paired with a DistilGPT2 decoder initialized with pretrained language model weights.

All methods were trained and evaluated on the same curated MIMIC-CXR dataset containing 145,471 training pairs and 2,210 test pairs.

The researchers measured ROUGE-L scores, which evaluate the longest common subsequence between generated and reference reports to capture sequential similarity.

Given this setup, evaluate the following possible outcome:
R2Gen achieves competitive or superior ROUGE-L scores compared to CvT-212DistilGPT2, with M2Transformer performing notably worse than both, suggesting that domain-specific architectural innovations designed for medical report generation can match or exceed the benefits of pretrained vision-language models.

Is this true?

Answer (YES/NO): YES